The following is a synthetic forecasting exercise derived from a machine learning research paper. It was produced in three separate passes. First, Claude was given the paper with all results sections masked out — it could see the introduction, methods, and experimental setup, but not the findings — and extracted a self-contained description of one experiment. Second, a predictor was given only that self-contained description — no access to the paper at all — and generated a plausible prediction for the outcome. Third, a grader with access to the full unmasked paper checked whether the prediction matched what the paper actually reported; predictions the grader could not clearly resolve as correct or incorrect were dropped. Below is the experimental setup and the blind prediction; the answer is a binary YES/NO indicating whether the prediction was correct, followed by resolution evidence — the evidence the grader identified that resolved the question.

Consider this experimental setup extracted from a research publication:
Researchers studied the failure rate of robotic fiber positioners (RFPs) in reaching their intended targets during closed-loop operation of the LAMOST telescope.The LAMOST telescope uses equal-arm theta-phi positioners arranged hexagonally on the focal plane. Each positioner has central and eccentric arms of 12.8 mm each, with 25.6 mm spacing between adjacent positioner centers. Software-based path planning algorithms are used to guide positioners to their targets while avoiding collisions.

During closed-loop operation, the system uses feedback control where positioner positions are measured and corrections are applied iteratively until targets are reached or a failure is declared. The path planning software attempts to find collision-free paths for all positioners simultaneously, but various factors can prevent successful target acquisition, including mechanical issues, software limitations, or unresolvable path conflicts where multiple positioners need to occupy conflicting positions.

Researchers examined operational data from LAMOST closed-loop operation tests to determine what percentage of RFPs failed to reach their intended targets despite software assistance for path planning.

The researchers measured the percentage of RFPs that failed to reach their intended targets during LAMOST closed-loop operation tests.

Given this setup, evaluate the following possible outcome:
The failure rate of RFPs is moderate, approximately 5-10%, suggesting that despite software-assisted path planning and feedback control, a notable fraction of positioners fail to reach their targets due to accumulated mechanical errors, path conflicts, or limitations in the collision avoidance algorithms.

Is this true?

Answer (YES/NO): NO